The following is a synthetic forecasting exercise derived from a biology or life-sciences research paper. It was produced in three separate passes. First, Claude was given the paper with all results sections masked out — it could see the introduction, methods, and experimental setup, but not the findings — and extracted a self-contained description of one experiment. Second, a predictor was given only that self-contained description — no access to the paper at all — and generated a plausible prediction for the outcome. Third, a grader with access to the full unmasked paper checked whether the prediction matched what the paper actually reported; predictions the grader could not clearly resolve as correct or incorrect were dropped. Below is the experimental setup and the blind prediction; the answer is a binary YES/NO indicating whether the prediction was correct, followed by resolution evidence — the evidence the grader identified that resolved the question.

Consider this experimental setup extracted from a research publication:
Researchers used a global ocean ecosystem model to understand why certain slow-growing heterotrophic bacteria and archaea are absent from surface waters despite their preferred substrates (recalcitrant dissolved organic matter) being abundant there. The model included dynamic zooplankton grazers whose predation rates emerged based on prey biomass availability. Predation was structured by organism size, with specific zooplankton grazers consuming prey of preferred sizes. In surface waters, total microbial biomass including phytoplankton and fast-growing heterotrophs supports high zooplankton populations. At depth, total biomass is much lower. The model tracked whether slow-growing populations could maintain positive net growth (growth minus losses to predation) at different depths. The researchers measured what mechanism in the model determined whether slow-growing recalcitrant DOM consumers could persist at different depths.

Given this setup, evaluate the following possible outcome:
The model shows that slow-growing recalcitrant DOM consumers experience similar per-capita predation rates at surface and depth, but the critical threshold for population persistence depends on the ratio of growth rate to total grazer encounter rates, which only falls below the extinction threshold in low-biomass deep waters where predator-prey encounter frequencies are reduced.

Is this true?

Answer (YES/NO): NO